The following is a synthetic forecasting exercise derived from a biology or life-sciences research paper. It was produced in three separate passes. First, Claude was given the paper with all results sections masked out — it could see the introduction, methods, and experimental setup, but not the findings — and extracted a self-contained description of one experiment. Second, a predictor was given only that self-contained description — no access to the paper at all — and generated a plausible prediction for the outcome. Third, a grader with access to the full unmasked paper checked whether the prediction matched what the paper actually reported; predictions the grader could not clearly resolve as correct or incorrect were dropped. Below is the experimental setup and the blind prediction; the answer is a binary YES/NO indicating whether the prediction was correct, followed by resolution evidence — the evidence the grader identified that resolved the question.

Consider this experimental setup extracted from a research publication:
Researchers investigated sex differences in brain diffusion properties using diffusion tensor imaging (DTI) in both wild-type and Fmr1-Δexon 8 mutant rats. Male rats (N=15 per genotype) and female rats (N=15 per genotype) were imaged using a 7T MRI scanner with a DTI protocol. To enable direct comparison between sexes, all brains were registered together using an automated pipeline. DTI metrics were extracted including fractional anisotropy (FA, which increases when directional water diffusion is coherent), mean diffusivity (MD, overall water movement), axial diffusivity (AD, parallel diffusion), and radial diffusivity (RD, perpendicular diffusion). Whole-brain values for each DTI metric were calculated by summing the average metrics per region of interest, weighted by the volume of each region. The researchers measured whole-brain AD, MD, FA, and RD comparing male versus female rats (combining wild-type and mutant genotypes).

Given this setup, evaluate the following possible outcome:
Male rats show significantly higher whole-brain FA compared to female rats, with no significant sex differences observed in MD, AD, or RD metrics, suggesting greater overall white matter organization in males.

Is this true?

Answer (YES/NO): NO